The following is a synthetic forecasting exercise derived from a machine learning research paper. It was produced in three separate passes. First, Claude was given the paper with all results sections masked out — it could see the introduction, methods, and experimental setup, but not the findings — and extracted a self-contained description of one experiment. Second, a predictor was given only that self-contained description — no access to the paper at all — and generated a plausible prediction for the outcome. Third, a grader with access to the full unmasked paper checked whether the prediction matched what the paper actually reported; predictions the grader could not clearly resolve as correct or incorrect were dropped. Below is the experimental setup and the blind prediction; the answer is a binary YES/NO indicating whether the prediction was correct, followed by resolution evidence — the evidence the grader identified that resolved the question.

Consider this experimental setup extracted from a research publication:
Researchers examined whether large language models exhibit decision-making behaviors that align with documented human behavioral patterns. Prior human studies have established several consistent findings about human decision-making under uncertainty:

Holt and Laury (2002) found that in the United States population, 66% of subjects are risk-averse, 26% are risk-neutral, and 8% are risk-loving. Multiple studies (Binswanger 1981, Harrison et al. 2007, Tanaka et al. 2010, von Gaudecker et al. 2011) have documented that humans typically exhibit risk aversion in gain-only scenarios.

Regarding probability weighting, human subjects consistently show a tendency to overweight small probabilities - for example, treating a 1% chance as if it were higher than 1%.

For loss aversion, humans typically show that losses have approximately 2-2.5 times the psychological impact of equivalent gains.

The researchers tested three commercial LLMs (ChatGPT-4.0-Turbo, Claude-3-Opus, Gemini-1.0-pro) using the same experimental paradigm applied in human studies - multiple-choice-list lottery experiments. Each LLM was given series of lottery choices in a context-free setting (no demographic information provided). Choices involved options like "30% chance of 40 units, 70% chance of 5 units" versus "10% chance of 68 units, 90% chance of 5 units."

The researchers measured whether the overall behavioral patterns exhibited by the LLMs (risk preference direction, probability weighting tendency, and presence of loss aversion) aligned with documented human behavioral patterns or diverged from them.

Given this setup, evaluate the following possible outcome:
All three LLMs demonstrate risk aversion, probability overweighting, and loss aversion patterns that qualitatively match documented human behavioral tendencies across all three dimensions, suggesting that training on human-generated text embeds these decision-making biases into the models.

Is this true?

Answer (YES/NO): NO